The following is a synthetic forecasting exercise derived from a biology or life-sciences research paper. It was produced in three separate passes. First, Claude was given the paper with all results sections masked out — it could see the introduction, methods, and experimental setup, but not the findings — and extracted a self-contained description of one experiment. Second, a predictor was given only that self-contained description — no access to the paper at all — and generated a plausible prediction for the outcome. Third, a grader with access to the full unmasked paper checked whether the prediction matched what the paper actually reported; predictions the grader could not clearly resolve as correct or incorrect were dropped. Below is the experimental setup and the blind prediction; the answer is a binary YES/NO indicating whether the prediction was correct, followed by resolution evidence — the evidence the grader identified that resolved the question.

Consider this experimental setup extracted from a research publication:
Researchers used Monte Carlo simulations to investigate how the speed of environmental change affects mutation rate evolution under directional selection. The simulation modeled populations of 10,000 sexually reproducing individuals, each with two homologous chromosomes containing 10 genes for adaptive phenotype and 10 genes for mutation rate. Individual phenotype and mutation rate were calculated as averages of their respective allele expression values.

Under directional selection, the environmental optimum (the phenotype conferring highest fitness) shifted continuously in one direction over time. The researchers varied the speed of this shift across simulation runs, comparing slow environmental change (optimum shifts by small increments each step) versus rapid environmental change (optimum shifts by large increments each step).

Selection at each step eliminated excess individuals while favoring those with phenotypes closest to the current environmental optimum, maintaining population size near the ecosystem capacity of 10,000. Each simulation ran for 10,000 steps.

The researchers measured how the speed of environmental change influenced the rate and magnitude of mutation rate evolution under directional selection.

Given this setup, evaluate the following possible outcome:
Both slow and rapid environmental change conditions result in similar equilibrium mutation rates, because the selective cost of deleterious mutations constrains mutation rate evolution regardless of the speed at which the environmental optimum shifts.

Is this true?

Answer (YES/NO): NO